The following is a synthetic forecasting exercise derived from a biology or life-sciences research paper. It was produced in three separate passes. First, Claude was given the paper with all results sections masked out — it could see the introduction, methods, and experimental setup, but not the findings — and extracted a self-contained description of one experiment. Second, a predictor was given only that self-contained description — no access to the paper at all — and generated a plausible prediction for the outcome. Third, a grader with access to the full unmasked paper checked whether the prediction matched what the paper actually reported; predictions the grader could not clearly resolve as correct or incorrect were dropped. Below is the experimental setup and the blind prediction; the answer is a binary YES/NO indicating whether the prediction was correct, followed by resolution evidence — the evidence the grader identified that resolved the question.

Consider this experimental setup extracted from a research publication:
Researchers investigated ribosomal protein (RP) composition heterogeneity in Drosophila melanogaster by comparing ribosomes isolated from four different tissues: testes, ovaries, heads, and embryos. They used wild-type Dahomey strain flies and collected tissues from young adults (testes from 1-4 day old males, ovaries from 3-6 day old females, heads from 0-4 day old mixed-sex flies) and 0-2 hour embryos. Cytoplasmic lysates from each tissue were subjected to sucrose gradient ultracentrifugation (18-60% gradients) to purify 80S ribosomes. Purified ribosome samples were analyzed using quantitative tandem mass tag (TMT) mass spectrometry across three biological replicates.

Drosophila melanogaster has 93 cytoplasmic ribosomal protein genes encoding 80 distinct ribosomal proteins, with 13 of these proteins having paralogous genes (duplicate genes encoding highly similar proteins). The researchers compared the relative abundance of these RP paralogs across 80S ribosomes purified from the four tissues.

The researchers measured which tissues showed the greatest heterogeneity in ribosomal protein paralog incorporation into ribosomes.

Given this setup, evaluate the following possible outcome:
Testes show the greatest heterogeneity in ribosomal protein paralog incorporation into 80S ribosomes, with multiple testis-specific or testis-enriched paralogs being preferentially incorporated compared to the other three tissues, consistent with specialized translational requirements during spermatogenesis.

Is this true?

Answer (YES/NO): NO